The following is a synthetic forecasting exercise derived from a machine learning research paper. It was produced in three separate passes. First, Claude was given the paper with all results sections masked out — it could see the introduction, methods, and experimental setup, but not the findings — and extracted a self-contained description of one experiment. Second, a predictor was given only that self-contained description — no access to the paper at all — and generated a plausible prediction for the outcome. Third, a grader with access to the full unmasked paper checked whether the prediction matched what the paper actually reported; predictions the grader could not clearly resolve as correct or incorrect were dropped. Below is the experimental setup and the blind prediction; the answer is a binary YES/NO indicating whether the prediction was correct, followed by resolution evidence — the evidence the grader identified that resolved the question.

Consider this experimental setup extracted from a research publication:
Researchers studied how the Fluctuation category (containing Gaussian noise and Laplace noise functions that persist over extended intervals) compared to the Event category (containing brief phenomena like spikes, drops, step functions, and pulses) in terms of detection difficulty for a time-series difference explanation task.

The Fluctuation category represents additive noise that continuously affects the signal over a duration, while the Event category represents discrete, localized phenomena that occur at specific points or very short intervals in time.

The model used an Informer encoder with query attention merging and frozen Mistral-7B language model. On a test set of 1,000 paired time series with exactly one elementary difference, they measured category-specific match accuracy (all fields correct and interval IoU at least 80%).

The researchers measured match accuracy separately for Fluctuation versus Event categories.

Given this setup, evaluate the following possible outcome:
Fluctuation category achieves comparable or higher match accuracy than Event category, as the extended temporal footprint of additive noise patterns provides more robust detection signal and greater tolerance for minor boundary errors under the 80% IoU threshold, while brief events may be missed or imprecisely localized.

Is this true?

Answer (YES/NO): YES